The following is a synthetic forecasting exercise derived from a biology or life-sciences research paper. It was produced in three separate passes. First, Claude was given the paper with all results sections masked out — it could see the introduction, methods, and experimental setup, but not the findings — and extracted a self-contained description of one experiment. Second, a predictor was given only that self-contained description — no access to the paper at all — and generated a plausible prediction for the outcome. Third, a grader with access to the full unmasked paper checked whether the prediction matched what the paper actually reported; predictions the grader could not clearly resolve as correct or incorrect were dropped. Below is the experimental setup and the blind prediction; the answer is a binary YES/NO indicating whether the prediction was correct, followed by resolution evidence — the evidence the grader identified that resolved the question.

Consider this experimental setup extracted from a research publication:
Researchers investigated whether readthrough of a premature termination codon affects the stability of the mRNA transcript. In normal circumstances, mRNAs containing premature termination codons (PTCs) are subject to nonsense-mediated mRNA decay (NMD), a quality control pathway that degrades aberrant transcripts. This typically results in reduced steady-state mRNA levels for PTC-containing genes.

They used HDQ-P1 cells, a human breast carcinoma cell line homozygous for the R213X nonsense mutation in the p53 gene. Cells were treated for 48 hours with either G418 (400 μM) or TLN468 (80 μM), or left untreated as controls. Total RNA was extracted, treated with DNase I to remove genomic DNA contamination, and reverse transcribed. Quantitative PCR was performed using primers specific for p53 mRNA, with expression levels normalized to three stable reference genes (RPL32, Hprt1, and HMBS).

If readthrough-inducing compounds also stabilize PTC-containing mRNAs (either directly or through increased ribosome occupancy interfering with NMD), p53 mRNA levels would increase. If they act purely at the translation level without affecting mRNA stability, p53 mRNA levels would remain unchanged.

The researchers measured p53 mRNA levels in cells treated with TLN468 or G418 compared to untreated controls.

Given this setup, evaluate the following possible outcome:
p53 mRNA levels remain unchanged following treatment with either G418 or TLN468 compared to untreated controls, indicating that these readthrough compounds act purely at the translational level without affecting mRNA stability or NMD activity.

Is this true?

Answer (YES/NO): NO